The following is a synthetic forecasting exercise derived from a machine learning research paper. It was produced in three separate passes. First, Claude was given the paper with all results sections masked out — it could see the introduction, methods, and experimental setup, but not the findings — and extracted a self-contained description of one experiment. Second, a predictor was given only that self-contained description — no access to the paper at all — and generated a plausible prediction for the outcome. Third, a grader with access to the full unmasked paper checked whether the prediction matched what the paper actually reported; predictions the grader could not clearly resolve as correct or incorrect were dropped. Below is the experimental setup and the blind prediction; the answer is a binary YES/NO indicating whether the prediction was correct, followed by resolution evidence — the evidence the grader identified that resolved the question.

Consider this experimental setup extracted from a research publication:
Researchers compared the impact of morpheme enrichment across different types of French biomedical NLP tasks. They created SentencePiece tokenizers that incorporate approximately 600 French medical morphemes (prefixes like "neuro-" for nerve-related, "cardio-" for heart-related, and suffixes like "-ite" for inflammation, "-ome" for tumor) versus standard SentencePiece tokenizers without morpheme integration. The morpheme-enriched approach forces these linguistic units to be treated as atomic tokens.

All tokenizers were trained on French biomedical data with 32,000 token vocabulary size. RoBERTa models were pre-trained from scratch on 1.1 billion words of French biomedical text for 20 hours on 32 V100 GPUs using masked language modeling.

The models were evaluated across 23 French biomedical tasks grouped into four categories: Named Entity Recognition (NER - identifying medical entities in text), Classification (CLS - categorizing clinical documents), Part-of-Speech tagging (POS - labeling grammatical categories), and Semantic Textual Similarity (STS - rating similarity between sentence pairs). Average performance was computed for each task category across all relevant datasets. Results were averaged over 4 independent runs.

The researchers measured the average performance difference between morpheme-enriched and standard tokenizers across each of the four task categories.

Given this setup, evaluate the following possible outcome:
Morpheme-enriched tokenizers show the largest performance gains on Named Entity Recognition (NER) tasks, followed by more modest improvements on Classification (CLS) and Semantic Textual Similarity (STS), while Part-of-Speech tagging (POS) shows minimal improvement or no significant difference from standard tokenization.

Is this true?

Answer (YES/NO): NO